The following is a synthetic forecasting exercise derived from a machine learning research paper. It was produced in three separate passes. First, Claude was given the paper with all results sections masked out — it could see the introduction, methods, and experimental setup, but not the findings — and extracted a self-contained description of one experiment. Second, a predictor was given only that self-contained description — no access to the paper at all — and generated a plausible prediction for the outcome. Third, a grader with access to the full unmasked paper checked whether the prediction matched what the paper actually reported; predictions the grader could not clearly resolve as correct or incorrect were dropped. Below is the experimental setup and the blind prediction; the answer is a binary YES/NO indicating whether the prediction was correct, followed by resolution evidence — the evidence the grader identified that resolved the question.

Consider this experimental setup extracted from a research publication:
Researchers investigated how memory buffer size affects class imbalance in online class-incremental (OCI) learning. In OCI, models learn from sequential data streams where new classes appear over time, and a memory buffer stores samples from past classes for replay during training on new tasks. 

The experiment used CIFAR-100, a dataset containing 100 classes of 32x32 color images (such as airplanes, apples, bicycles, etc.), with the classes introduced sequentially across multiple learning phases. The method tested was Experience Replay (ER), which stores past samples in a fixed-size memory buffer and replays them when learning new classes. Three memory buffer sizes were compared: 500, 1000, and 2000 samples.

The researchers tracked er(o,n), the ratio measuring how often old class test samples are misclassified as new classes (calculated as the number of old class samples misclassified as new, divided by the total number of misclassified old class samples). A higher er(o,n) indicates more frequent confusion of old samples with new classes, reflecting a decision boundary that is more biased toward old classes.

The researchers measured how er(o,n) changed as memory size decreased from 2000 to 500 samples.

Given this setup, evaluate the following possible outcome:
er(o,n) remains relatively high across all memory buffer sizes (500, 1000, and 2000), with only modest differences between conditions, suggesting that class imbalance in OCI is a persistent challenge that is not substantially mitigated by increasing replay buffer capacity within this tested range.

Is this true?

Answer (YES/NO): NO